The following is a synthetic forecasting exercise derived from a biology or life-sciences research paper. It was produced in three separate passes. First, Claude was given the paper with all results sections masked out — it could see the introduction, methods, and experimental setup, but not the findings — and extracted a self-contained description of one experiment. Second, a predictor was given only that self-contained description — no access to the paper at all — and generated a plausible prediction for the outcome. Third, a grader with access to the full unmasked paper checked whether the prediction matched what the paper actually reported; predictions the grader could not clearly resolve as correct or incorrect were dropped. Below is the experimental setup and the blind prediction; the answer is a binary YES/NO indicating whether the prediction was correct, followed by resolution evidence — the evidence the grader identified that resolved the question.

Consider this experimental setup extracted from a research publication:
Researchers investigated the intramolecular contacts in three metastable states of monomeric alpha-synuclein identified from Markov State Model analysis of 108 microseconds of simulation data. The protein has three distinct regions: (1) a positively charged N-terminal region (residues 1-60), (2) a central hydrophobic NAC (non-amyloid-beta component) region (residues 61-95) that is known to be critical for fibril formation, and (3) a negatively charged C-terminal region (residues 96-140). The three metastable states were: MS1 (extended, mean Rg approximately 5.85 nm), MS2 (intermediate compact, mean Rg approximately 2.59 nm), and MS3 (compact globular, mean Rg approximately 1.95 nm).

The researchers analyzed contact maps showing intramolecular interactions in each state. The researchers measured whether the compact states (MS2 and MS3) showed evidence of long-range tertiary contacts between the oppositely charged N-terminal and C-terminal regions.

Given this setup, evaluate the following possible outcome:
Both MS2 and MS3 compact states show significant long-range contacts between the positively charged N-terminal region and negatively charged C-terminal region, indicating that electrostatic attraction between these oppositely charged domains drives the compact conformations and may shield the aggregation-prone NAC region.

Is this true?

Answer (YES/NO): NO